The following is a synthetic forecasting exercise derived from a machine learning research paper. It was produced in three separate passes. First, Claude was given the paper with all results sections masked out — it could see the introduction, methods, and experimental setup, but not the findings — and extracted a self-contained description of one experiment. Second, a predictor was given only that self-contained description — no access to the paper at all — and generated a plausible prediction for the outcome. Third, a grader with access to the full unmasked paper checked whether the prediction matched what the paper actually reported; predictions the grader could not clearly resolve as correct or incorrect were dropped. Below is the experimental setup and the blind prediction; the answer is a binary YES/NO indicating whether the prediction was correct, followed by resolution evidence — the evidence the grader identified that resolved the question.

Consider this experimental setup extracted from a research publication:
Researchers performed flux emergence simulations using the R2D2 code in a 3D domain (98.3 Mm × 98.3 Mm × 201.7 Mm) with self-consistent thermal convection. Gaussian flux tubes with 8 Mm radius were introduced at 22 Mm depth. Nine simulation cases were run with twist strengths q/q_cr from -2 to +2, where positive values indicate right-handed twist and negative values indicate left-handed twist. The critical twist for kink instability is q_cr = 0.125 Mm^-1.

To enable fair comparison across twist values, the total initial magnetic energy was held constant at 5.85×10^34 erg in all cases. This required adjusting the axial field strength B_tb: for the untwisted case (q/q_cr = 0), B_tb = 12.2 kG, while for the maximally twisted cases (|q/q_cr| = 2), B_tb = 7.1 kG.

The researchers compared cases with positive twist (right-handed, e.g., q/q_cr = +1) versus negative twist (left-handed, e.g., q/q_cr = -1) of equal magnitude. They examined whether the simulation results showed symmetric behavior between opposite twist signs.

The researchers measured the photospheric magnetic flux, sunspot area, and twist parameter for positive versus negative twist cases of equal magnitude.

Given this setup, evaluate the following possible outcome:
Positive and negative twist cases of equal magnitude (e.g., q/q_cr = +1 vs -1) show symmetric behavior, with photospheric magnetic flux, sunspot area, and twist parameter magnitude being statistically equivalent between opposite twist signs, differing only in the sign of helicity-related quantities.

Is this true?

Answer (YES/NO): NO